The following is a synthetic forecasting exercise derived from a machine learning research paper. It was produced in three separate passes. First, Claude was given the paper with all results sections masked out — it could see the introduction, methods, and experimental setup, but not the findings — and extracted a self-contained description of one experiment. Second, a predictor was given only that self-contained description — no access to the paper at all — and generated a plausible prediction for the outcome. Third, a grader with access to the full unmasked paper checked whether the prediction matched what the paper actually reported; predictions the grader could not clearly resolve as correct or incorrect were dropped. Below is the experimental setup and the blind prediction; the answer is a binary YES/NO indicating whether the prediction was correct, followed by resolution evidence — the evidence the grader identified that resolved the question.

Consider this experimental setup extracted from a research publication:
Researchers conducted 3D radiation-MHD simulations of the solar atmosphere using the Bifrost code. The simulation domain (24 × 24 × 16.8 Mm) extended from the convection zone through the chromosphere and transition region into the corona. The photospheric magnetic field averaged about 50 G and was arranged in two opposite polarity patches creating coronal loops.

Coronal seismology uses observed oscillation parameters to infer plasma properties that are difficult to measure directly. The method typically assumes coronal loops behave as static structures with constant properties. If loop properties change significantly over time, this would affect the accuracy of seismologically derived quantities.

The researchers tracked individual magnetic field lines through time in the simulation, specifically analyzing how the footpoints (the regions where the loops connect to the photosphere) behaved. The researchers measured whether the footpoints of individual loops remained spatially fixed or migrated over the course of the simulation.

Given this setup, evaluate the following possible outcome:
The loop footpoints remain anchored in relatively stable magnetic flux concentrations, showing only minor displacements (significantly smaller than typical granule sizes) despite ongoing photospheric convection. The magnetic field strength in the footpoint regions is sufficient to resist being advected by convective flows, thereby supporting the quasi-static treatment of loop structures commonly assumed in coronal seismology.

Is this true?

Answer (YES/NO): NO